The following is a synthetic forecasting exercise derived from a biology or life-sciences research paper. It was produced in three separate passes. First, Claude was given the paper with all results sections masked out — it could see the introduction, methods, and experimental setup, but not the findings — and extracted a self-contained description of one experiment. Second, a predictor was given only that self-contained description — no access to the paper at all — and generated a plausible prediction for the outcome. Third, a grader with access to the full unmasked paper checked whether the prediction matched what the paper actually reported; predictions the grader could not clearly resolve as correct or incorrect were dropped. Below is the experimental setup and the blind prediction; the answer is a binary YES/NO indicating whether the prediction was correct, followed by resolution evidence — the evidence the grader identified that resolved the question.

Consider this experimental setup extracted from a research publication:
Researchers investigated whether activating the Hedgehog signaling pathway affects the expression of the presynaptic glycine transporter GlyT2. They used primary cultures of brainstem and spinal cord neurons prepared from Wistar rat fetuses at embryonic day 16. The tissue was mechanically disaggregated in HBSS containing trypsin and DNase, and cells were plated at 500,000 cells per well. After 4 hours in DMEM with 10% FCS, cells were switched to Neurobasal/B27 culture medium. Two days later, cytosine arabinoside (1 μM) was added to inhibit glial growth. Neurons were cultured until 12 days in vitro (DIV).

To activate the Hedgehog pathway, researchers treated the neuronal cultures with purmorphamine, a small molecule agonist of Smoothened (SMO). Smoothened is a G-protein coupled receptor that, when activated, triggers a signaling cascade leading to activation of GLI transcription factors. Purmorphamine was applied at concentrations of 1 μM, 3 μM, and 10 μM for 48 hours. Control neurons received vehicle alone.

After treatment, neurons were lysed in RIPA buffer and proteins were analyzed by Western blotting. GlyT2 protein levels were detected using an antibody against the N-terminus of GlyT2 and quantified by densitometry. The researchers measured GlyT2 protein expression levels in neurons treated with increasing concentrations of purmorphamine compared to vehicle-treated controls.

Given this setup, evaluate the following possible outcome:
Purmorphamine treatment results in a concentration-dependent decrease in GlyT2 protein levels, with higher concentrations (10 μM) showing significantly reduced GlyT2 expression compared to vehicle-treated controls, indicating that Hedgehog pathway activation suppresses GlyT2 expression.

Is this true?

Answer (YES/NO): YES